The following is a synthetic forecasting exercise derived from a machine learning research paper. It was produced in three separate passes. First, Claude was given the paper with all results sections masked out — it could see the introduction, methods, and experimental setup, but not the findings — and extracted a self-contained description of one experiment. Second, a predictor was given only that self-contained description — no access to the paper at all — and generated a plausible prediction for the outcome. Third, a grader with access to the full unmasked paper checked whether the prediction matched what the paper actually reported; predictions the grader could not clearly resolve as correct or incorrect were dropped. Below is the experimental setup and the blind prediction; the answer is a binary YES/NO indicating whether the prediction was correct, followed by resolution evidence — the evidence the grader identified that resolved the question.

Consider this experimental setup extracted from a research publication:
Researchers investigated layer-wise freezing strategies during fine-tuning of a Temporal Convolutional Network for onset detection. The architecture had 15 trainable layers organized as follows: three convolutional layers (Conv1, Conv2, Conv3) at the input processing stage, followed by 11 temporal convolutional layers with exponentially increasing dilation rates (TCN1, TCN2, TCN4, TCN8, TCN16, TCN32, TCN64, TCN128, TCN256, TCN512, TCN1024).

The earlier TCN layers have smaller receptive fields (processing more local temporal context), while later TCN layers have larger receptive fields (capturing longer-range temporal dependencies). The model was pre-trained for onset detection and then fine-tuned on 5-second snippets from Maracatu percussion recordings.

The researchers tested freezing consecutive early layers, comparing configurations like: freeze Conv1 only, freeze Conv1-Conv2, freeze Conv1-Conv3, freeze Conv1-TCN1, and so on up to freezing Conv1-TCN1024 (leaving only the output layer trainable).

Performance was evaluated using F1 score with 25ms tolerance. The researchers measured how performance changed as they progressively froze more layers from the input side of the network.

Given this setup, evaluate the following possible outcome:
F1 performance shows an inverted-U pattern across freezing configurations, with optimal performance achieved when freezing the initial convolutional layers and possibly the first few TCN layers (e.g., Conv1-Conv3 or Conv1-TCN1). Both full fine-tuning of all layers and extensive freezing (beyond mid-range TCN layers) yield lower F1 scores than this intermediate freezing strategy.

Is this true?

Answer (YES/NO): NO